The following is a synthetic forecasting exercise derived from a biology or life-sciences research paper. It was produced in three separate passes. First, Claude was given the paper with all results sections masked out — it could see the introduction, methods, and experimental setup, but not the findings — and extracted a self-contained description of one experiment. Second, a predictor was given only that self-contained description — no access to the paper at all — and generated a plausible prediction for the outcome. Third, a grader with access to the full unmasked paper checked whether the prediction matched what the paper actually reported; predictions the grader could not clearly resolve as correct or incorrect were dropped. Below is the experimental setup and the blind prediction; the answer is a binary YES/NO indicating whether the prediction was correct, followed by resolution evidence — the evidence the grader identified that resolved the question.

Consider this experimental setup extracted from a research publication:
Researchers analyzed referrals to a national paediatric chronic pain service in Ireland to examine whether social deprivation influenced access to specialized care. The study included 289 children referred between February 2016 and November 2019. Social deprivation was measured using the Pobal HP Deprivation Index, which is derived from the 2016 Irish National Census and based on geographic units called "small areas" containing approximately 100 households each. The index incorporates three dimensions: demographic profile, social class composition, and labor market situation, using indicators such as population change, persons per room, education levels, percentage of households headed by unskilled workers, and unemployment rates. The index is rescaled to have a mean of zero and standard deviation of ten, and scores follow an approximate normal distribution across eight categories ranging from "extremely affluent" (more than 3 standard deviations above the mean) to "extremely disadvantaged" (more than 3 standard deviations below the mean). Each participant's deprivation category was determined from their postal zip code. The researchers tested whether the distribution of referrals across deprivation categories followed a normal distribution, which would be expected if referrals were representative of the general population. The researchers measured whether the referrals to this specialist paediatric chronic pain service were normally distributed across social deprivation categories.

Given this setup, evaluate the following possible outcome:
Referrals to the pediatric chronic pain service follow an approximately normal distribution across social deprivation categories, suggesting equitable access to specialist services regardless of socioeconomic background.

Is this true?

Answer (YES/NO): NO